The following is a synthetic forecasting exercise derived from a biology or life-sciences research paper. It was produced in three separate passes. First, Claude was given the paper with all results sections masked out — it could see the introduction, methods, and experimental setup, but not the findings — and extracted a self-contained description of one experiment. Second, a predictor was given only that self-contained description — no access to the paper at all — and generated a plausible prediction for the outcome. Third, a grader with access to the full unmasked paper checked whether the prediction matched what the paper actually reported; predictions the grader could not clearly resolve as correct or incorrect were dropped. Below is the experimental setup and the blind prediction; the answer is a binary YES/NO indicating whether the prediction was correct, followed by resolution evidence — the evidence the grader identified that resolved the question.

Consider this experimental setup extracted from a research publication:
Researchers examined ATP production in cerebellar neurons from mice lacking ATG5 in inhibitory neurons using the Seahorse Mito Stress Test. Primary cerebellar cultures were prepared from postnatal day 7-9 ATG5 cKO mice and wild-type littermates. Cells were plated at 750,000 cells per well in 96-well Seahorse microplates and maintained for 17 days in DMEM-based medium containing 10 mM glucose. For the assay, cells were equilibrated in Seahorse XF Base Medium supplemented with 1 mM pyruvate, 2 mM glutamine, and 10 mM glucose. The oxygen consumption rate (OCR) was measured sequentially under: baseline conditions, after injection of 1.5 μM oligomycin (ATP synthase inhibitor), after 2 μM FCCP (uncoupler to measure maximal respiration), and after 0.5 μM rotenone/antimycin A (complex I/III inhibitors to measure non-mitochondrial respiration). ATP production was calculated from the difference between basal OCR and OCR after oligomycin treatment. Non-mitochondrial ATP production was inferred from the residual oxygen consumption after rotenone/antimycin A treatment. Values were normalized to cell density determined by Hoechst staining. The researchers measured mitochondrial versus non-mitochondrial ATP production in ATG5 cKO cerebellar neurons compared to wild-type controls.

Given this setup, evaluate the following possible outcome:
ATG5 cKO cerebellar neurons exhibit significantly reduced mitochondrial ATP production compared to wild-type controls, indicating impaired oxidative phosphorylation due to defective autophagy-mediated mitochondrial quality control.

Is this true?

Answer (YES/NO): NO